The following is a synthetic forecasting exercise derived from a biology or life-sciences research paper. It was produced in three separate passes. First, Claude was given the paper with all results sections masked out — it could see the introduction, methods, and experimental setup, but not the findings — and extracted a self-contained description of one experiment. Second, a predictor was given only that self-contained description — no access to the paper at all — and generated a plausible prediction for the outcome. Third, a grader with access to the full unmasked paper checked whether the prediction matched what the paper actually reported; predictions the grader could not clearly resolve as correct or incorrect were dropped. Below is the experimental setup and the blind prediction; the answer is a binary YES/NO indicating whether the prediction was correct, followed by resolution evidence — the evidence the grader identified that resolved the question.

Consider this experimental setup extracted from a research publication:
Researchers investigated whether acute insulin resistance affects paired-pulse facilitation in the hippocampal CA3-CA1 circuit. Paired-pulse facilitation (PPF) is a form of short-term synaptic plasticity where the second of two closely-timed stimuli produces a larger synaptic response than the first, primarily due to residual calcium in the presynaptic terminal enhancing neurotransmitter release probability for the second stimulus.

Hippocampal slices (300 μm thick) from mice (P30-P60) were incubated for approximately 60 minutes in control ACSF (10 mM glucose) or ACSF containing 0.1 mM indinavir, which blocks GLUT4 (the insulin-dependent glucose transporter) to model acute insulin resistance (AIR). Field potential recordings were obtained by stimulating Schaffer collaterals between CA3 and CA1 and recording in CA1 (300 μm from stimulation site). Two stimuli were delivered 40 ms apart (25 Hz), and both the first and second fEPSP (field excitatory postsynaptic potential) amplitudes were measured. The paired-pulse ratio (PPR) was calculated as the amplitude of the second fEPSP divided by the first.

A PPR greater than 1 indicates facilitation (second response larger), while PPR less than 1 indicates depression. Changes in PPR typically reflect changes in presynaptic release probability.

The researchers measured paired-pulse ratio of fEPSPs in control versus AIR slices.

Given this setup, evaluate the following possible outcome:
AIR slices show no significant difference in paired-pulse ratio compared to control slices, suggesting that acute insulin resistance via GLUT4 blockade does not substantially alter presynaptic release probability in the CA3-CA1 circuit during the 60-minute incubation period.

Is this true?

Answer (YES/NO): YES